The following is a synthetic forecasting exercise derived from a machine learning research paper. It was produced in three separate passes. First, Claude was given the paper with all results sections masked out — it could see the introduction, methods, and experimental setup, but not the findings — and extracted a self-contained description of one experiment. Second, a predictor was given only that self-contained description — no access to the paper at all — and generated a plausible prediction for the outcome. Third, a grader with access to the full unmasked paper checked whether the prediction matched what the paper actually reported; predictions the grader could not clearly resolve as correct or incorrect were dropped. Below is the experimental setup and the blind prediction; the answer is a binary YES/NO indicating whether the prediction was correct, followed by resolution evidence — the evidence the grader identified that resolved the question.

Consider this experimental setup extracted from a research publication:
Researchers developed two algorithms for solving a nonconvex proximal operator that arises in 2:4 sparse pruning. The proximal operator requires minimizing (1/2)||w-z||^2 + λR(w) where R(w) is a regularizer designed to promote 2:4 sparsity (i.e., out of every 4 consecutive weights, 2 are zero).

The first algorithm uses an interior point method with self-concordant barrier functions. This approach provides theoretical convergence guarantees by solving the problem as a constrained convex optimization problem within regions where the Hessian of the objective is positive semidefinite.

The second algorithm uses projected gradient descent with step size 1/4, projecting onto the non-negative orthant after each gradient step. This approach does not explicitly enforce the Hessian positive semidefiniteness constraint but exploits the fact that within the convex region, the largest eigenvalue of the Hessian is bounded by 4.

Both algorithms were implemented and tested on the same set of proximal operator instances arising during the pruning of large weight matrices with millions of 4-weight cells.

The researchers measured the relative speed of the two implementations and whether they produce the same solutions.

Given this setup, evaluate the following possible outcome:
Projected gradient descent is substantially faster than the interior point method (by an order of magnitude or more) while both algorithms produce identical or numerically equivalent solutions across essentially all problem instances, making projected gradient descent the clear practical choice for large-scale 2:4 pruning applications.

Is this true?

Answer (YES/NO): YES